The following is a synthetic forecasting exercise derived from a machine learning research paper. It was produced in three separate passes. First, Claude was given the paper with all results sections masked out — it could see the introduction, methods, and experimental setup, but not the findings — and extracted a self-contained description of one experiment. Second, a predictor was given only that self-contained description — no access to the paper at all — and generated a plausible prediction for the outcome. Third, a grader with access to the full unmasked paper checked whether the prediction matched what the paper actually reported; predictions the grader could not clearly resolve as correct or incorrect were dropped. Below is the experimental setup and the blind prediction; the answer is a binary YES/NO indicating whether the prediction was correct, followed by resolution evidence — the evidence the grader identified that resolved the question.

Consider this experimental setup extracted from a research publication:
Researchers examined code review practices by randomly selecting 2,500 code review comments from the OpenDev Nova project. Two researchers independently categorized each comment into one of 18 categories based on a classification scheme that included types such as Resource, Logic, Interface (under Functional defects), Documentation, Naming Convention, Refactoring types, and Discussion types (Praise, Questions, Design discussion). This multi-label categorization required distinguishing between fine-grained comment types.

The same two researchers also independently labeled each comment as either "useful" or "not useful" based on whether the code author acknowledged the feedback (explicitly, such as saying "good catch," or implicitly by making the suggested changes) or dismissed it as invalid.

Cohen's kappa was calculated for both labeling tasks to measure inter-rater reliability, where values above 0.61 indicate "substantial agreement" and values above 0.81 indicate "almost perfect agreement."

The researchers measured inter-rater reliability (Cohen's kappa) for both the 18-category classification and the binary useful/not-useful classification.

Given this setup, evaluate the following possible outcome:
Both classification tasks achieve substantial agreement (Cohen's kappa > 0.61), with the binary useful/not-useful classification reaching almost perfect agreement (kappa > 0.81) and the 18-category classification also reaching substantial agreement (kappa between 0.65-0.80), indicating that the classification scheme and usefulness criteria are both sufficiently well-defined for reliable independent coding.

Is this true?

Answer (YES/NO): YES